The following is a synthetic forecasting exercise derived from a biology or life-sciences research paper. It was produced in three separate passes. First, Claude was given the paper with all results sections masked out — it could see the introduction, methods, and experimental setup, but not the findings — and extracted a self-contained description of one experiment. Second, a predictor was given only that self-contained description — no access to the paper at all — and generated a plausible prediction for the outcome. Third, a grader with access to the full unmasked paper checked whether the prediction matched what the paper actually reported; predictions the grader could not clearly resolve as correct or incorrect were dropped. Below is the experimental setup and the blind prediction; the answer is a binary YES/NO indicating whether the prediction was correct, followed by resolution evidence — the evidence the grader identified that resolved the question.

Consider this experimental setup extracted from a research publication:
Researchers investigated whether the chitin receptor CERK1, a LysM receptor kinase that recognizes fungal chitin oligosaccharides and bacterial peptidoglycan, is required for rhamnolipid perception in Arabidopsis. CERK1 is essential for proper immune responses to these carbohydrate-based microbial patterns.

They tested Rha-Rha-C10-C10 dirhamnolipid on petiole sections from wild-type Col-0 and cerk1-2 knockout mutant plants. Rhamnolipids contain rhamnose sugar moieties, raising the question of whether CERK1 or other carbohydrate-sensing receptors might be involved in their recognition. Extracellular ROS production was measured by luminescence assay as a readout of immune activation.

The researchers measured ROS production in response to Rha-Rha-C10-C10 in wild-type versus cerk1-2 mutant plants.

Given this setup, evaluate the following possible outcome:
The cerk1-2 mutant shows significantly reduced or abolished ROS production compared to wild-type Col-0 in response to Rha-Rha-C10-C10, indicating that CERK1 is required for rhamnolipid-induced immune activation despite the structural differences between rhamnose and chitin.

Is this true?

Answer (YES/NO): NO